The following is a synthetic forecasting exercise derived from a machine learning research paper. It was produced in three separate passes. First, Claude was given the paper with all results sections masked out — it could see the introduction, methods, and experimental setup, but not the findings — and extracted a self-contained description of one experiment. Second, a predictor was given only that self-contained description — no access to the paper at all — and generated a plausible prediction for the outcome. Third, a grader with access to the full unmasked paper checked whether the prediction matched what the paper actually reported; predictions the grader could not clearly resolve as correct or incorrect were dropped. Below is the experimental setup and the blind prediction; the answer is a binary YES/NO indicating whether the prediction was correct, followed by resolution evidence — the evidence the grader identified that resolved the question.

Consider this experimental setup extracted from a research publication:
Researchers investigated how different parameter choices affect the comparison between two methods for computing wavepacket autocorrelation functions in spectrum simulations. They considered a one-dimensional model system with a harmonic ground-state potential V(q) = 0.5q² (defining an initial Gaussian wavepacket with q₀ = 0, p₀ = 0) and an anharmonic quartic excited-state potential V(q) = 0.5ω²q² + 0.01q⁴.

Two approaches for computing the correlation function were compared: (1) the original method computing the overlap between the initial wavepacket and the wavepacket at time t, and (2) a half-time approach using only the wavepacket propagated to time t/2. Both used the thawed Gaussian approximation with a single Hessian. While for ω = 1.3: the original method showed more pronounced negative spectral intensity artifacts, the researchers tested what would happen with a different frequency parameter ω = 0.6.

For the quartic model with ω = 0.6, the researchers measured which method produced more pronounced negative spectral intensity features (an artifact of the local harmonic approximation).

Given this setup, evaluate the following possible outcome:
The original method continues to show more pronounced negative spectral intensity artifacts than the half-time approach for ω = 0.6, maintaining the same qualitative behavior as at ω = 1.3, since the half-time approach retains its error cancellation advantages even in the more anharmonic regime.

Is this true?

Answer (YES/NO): NO